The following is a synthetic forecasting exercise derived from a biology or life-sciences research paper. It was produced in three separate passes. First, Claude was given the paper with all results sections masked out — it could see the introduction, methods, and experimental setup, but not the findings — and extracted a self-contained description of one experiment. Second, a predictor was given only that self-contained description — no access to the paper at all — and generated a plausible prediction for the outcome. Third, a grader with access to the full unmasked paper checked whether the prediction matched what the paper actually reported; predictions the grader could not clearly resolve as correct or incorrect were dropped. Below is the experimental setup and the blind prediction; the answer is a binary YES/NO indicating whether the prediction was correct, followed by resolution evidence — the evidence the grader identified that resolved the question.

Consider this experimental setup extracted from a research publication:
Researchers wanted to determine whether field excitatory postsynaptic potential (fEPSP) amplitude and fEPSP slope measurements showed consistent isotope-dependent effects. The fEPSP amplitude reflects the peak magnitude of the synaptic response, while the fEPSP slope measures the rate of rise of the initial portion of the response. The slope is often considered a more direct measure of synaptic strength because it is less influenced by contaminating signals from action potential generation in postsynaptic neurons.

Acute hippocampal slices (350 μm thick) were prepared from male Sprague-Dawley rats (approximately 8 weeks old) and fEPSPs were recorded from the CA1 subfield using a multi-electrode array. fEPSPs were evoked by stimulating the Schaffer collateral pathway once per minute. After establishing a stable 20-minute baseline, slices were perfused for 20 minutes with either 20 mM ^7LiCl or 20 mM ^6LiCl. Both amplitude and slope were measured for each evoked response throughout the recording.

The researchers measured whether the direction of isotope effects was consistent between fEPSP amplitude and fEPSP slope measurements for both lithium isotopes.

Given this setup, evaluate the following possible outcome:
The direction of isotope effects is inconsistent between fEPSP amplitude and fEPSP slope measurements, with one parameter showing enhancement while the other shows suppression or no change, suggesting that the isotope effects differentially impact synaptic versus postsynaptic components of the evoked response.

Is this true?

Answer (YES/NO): NO